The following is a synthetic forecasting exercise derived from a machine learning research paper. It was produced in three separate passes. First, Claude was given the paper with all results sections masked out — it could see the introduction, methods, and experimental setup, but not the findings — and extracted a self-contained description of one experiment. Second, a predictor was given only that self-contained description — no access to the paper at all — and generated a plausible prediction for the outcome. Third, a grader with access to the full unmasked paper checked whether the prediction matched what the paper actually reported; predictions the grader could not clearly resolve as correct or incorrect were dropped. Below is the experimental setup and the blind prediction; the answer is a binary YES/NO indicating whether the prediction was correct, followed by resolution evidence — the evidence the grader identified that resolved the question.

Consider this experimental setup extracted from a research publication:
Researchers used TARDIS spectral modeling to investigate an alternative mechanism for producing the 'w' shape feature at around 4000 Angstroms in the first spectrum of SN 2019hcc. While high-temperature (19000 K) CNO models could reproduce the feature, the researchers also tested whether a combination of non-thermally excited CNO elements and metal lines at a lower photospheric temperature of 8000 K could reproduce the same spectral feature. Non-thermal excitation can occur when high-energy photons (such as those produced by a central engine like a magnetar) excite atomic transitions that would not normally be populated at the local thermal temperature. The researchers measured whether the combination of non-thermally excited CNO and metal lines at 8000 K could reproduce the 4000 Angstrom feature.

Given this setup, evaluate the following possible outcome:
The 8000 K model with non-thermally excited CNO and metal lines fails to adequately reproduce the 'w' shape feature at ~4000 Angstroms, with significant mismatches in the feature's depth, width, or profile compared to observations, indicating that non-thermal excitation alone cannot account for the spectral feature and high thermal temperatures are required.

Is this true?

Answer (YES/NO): NO